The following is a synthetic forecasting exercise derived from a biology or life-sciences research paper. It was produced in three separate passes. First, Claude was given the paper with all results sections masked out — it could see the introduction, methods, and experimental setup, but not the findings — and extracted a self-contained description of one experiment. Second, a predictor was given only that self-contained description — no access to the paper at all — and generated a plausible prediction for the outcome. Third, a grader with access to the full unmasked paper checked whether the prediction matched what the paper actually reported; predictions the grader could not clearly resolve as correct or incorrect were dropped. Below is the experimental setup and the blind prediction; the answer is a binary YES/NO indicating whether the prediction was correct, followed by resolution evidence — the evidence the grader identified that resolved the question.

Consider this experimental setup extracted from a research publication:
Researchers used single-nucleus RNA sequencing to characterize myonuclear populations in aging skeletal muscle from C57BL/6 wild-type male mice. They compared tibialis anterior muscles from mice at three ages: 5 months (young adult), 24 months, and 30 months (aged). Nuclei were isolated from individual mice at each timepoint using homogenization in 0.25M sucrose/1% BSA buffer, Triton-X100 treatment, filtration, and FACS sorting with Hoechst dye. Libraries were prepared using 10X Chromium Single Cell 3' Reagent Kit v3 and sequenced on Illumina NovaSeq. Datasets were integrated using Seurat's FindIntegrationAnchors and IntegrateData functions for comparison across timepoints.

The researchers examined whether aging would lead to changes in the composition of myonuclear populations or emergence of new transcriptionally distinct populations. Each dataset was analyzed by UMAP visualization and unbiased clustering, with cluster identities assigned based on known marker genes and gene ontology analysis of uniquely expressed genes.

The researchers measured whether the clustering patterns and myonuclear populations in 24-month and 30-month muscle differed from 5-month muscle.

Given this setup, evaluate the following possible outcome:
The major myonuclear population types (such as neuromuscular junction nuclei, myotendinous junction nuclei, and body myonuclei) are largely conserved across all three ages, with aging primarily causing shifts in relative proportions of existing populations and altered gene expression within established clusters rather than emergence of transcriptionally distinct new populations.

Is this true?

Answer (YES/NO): NO